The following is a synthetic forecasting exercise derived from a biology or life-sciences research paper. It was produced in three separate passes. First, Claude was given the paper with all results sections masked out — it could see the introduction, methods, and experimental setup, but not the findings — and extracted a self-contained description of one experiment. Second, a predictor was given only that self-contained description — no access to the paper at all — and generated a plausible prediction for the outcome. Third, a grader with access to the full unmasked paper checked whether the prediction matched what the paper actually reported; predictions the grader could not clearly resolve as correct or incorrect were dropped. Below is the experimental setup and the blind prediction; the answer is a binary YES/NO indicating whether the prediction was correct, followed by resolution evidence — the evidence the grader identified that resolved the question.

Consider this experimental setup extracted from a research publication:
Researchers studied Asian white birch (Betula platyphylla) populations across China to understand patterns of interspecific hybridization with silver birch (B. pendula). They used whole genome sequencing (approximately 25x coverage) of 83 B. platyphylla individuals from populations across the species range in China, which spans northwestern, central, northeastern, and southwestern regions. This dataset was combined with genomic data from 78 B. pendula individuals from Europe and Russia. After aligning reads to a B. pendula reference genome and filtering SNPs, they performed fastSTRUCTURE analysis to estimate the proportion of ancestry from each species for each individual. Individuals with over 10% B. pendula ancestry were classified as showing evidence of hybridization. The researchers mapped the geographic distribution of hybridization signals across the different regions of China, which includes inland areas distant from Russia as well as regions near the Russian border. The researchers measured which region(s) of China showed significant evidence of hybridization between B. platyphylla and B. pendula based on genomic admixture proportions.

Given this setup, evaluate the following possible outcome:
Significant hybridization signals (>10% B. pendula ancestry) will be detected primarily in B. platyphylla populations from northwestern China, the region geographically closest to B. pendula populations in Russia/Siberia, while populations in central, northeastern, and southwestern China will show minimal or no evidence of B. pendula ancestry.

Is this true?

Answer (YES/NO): YES